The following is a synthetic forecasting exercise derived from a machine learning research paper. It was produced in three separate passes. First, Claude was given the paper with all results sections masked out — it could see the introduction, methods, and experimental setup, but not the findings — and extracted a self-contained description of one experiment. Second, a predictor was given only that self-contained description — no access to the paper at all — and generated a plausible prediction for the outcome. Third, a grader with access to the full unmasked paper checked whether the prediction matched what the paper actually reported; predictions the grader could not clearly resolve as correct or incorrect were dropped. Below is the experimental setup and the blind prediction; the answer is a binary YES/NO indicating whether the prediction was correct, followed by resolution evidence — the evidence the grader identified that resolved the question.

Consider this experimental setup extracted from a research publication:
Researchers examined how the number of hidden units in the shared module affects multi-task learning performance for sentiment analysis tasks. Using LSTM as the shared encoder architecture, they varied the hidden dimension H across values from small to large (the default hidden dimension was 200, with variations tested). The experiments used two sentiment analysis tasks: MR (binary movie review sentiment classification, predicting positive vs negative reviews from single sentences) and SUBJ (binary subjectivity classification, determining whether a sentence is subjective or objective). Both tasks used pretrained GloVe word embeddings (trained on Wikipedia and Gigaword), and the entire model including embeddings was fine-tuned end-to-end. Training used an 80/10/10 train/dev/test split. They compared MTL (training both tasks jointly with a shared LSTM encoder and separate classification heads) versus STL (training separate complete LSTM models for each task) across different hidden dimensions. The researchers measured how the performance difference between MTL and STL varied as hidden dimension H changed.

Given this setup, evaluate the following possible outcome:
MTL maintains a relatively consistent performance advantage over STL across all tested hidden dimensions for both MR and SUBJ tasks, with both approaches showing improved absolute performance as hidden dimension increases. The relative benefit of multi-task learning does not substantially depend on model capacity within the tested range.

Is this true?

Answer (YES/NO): NO